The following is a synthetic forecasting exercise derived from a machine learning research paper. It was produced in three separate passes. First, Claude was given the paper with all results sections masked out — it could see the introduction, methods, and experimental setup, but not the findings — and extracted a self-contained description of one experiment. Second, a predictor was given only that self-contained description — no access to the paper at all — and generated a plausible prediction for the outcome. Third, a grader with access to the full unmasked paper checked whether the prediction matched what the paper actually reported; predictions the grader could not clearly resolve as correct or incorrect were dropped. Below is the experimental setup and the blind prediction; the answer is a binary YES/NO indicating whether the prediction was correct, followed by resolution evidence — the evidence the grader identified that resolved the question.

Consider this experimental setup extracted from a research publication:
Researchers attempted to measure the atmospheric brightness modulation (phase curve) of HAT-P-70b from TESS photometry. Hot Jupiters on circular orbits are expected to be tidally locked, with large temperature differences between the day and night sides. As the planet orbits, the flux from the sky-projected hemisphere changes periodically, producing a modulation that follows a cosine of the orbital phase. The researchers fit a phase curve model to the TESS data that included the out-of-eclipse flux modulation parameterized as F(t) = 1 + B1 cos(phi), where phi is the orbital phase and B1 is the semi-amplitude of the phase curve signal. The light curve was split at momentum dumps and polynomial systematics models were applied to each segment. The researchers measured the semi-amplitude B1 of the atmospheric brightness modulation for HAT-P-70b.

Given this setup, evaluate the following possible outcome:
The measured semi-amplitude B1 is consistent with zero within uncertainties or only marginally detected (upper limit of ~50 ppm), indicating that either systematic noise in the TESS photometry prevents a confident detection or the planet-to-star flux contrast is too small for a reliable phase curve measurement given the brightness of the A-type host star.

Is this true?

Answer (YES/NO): NO